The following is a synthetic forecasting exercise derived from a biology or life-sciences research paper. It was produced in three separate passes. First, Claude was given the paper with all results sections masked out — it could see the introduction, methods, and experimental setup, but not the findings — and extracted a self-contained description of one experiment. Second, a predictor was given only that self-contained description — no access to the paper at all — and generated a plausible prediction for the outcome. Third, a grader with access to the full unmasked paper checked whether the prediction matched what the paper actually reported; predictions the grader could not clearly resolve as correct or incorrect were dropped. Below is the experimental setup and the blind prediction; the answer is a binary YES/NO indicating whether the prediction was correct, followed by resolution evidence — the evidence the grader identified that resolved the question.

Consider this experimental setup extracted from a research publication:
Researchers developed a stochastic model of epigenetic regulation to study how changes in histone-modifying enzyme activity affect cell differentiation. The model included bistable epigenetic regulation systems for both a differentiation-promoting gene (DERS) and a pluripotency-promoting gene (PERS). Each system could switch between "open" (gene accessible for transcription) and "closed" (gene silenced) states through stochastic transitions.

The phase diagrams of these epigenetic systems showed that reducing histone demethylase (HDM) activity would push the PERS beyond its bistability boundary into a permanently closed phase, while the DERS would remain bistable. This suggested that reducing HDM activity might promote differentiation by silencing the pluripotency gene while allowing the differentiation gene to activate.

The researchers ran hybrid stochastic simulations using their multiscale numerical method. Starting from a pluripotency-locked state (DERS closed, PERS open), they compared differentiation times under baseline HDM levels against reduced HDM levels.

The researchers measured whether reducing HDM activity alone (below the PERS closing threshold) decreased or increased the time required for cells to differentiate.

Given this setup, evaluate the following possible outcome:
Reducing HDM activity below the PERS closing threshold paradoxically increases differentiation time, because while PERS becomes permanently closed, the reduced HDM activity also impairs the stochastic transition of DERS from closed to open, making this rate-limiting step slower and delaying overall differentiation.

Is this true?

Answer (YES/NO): YES